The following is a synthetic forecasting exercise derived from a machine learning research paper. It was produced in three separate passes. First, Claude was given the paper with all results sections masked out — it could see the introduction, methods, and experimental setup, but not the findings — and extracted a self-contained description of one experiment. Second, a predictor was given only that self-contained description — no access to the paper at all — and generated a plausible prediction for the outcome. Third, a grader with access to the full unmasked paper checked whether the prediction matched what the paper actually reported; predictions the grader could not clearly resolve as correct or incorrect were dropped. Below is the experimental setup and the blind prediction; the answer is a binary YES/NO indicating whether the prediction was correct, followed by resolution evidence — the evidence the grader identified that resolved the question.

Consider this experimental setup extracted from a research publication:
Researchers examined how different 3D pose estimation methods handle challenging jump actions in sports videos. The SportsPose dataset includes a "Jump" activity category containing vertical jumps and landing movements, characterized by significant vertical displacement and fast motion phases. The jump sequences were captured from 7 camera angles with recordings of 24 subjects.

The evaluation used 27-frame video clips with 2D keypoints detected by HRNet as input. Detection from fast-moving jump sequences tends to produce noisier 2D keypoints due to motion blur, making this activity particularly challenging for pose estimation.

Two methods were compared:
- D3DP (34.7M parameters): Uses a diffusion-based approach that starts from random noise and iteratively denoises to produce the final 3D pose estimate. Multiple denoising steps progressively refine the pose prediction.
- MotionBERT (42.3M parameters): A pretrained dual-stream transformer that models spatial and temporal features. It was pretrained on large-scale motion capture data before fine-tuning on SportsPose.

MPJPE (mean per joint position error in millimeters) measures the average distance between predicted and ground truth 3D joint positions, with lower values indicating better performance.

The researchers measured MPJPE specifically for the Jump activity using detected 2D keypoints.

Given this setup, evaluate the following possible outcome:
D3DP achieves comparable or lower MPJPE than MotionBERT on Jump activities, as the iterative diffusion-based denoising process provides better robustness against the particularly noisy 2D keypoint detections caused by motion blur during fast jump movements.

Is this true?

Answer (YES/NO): YES